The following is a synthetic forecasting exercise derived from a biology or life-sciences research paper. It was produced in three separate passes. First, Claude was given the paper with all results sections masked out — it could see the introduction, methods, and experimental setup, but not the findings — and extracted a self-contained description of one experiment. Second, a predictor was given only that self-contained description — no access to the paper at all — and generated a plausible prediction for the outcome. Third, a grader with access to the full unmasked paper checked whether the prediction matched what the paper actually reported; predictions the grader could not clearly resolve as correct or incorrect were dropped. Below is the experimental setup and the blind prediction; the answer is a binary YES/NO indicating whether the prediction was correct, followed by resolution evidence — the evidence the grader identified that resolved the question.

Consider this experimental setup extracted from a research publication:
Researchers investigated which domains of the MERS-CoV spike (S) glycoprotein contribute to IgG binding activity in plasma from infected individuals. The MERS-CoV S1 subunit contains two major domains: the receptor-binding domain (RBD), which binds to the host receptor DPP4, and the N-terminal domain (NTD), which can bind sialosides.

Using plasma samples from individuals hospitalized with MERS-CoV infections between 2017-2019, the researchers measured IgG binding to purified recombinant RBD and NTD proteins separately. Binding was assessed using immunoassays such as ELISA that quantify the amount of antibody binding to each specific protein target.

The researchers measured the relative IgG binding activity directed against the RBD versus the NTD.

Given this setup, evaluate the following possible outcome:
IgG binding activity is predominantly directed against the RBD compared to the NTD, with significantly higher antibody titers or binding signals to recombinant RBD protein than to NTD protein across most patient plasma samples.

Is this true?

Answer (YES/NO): YES